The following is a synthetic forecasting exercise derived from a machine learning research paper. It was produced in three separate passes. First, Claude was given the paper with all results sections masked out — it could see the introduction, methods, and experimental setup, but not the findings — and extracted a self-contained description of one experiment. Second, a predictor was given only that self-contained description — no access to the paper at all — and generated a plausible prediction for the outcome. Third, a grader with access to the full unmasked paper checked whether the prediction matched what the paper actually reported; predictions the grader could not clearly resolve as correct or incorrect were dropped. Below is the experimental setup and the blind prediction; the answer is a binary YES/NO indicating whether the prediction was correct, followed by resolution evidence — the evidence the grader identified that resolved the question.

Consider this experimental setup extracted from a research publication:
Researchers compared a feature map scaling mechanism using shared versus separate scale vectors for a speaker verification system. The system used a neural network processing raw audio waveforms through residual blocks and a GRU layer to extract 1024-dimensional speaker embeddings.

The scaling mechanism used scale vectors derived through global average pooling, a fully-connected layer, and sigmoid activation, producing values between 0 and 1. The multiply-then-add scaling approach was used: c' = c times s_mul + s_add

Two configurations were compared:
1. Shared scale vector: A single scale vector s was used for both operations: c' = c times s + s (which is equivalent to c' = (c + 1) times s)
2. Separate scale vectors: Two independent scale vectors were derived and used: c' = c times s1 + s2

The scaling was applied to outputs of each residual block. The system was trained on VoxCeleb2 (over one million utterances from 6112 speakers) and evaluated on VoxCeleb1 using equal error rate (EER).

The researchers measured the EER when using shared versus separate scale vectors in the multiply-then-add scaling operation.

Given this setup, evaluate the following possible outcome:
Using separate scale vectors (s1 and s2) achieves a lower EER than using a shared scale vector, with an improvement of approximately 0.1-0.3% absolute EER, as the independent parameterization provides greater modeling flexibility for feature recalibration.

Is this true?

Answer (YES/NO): NO